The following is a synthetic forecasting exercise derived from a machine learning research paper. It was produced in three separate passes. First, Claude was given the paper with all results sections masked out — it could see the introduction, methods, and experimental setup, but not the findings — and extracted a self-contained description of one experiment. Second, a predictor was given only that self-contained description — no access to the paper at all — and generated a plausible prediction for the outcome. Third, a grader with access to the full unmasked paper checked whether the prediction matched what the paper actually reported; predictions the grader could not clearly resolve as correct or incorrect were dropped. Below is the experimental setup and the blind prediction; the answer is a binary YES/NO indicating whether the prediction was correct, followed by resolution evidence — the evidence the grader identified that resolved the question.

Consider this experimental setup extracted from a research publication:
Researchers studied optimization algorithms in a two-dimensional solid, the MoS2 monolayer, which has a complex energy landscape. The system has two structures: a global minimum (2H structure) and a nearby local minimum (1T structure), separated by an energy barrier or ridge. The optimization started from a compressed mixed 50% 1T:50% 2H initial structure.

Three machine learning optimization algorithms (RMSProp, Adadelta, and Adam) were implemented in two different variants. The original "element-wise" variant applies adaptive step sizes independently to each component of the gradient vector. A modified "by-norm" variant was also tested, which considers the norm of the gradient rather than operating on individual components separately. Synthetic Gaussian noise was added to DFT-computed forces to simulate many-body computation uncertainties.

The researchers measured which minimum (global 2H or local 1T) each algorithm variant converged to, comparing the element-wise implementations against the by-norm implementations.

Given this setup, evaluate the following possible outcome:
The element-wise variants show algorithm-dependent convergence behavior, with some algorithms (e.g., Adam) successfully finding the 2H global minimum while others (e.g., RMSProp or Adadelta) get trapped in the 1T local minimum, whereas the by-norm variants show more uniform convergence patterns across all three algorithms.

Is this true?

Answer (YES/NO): NO